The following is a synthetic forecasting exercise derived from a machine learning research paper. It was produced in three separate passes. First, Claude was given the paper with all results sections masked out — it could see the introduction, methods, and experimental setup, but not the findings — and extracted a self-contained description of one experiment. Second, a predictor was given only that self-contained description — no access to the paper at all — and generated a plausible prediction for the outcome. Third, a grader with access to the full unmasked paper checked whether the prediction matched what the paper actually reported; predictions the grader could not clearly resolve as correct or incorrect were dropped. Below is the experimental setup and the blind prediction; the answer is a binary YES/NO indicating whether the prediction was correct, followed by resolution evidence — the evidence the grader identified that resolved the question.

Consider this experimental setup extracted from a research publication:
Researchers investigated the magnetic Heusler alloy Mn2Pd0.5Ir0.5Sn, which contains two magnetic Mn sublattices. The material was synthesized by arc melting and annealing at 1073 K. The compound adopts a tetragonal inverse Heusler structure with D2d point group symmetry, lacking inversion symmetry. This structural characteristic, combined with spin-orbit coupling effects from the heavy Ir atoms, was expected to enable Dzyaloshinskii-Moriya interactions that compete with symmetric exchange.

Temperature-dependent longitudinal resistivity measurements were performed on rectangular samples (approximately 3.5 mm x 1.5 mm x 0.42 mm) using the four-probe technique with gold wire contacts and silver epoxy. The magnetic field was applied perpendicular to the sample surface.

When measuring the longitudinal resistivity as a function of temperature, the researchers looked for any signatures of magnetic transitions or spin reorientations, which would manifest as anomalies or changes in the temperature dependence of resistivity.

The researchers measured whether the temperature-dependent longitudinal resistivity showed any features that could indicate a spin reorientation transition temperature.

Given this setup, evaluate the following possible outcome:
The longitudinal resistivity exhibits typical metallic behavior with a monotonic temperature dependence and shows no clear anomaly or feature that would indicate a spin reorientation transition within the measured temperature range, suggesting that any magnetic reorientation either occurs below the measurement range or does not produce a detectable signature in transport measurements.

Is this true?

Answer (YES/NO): NO